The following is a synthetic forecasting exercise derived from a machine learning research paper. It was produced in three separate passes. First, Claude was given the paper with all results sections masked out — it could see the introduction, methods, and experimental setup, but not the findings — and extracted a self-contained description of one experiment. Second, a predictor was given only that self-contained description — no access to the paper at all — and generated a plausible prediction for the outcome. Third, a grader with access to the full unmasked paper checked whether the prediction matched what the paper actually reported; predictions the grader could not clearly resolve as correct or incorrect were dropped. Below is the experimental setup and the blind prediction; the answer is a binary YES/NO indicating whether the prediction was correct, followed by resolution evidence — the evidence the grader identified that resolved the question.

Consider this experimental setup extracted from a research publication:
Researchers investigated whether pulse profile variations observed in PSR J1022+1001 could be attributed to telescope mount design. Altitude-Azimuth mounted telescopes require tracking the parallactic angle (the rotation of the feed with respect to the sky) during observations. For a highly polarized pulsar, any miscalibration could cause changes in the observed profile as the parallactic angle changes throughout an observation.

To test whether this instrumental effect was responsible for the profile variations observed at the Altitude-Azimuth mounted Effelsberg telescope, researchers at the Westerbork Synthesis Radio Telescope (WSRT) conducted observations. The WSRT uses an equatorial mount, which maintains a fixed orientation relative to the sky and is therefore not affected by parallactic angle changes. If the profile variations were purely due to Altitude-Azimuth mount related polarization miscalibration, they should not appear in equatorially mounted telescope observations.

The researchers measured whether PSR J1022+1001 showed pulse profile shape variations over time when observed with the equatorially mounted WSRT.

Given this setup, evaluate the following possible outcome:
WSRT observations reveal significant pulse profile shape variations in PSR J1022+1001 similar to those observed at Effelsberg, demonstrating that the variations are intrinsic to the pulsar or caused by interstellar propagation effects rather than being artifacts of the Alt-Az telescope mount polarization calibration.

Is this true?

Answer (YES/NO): YES